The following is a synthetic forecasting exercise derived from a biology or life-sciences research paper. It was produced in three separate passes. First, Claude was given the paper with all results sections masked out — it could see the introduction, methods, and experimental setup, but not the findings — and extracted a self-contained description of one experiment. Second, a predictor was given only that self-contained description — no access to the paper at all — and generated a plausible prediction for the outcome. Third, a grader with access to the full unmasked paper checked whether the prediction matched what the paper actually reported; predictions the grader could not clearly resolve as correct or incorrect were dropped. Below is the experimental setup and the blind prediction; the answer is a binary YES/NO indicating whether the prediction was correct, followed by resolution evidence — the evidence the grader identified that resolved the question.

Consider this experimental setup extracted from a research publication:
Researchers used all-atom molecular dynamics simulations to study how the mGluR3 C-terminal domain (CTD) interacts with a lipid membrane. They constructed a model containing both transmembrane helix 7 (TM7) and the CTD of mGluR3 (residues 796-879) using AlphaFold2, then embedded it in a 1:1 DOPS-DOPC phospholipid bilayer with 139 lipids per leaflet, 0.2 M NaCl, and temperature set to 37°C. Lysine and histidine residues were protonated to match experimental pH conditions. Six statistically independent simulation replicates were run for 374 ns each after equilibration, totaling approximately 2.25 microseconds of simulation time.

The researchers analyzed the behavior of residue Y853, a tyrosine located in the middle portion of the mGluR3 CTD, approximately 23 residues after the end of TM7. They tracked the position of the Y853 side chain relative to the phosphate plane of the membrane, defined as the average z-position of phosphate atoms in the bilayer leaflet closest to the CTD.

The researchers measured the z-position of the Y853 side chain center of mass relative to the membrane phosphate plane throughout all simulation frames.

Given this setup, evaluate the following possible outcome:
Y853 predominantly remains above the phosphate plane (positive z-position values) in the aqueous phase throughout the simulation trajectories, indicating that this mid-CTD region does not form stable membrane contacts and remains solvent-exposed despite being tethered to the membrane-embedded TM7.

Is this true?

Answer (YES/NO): NO